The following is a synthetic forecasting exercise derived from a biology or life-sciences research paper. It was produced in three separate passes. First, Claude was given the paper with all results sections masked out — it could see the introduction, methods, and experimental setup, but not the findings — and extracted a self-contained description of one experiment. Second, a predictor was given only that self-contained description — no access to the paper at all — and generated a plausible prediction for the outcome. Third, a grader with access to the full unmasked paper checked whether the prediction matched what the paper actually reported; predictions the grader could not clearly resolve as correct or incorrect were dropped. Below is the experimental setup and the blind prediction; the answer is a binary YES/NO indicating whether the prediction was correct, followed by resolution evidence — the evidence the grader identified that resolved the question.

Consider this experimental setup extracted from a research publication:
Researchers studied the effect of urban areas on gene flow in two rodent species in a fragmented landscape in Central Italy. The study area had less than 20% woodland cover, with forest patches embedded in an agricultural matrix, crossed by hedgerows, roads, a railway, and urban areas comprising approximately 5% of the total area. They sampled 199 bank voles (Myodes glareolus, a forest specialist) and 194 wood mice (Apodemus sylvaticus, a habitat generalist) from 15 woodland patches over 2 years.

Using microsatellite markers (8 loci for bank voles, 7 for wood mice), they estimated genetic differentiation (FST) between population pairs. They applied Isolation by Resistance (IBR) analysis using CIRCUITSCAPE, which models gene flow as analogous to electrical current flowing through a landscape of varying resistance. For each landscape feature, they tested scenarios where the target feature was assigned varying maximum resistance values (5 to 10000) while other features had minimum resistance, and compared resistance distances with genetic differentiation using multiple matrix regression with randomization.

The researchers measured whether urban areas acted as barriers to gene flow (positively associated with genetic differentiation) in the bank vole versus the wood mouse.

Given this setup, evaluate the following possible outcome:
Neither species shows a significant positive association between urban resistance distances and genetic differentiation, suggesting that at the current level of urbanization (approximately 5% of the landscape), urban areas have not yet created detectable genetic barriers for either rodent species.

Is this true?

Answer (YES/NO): NO